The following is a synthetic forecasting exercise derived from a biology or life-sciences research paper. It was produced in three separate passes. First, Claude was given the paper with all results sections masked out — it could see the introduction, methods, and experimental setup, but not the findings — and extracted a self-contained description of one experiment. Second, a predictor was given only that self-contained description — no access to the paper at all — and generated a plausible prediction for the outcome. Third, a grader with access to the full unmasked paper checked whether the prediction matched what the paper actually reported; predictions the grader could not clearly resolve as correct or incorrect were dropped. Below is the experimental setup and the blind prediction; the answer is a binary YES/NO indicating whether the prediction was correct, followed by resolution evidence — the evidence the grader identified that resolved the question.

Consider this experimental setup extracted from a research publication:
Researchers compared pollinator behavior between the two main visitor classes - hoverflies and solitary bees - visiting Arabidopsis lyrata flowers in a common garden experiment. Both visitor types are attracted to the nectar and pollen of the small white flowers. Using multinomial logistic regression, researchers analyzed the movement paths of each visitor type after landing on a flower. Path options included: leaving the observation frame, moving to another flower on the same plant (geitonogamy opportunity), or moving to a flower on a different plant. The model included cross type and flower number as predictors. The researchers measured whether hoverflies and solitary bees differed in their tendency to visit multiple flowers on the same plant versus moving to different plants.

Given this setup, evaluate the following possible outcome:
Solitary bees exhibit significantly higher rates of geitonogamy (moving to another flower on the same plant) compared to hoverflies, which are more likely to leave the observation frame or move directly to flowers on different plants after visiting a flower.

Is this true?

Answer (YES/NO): NO